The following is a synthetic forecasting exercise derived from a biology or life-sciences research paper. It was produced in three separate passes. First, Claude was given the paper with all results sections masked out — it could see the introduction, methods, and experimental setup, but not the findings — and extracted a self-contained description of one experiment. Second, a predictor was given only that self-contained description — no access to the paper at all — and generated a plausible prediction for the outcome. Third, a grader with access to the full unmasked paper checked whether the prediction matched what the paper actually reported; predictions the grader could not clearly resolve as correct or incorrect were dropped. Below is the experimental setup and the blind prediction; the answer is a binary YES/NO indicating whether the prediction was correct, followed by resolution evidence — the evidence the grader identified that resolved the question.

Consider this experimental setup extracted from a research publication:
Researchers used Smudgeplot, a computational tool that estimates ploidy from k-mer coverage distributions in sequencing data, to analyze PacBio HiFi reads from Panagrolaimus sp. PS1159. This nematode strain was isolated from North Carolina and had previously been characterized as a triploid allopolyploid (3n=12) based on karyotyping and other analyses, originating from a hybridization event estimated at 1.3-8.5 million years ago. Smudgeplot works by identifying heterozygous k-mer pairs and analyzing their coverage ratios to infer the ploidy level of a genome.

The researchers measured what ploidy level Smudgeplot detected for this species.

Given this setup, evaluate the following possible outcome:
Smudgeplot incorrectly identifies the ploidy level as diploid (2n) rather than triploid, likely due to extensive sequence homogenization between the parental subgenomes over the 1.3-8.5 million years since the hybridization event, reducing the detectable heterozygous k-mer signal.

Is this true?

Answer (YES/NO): NO